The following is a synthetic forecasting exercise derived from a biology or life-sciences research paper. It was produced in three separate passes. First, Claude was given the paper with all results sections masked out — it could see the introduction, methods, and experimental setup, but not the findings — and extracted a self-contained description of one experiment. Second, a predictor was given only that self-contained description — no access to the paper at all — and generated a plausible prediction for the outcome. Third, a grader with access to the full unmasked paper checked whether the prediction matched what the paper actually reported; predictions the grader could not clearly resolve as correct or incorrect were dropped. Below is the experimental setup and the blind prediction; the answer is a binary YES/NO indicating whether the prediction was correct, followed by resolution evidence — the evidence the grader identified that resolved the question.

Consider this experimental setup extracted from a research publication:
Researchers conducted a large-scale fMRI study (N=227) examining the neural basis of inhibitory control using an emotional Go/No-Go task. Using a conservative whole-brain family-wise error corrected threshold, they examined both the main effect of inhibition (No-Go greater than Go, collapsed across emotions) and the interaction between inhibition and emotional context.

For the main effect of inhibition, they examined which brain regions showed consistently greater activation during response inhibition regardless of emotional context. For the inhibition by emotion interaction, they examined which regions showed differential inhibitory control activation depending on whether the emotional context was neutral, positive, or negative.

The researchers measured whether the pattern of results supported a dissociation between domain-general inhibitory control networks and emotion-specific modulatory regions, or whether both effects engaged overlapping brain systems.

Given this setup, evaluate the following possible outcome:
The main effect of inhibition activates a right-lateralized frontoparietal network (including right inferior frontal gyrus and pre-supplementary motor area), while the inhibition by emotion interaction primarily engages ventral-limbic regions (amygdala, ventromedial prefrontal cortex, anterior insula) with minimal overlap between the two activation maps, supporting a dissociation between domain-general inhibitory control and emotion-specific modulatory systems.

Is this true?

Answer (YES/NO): NO